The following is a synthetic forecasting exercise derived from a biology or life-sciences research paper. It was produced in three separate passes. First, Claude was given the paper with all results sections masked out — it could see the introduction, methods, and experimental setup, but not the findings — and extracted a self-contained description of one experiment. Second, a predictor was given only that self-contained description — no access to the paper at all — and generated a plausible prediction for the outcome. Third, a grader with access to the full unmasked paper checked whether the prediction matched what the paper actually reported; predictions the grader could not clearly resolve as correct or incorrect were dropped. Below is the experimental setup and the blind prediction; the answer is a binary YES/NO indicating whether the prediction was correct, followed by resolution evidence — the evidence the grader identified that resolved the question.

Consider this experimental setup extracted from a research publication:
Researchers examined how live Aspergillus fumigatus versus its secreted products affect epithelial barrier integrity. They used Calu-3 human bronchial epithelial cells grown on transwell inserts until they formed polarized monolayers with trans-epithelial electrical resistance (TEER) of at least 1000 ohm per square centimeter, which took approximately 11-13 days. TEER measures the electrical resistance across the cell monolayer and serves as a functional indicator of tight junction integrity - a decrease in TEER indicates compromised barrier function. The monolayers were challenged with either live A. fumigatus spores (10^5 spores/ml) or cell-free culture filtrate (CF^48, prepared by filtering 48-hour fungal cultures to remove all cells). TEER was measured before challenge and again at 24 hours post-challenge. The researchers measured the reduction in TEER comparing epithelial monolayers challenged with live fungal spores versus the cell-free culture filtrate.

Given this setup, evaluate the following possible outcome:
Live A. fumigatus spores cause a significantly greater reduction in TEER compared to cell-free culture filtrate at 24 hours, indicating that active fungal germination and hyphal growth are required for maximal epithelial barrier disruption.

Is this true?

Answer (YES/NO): YES